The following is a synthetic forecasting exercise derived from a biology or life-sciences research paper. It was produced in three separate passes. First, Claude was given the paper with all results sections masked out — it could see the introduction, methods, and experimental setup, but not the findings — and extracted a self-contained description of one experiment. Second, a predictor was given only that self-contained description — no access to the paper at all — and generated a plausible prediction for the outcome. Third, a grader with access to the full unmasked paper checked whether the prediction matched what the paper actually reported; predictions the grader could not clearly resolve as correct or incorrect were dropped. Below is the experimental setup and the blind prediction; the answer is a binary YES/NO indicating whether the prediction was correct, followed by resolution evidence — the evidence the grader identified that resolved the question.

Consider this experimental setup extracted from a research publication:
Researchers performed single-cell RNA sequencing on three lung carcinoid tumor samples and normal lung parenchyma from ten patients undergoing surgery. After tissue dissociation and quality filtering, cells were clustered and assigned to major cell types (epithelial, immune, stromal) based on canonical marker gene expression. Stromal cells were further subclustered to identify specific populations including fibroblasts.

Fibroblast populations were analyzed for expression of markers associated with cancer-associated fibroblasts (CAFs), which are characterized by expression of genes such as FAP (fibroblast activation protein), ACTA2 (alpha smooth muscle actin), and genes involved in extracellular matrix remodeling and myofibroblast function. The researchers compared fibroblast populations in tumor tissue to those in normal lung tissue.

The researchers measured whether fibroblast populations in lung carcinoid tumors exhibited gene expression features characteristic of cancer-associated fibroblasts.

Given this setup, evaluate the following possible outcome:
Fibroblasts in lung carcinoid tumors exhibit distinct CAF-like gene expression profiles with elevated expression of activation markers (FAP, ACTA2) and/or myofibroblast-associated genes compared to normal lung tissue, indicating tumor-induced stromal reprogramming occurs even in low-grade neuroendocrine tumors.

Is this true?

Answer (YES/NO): YES